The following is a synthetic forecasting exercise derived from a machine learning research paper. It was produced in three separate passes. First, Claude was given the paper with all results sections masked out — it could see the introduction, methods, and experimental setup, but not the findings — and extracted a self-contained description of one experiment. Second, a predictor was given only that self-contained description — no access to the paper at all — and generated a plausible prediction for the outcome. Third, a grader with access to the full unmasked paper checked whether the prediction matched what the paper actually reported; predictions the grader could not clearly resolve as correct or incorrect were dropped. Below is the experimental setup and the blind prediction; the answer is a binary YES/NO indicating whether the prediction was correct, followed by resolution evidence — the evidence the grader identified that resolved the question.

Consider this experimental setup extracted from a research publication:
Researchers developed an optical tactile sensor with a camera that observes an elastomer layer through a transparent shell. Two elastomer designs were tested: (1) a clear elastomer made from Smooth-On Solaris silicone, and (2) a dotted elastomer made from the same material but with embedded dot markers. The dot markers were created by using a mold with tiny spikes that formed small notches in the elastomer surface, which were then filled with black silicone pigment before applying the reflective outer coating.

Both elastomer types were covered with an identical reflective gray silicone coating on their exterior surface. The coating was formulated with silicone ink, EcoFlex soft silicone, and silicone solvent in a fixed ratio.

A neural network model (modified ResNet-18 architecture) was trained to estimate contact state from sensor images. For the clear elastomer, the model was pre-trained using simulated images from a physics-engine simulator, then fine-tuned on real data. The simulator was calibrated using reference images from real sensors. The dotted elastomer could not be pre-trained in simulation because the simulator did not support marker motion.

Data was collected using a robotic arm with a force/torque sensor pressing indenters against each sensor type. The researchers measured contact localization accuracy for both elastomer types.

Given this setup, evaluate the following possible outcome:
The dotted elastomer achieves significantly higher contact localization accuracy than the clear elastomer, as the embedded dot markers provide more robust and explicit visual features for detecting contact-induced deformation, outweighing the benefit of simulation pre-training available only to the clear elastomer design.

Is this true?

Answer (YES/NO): NO